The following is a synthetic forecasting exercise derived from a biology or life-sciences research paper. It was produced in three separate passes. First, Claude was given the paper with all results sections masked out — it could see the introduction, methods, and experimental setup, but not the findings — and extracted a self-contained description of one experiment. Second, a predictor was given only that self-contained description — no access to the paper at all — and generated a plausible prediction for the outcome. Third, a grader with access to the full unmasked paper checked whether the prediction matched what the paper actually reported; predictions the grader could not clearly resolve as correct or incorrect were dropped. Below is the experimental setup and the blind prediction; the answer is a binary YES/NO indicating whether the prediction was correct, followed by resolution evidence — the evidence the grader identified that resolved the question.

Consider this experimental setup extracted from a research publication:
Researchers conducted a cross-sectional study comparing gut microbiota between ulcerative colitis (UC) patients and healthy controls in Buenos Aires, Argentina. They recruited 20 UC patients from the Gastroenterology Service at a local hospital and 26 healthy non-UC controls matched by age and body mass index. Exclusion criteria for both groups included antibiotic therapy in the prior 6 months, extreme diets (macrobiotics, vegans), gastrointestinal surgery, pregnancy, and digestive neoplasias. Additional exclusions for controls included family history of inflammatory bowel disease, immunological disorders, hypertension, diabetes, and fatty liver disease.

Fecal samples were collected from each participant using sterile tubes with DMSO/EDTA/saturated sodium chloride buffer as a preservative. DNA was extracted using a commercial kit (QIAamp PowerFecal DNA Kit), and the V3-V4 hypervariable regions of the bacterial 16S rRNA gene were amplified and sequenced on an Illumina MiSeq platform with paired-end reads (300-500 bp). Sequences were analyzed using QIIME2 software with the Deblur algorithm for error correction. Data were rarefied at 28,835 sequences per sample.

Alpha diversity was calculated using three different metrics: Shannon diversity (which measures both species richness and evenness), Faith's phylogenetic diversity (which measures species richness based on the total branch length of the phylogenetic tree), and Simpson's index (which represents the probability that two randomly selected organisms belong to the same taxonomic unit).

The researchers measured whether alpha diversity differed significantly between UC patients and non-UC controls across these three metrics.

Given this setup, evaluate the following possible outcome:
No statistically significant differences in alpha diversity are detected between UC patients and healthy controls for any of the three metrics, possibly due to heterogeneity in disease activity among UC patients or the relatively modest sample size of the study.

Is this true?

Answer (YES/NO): YES